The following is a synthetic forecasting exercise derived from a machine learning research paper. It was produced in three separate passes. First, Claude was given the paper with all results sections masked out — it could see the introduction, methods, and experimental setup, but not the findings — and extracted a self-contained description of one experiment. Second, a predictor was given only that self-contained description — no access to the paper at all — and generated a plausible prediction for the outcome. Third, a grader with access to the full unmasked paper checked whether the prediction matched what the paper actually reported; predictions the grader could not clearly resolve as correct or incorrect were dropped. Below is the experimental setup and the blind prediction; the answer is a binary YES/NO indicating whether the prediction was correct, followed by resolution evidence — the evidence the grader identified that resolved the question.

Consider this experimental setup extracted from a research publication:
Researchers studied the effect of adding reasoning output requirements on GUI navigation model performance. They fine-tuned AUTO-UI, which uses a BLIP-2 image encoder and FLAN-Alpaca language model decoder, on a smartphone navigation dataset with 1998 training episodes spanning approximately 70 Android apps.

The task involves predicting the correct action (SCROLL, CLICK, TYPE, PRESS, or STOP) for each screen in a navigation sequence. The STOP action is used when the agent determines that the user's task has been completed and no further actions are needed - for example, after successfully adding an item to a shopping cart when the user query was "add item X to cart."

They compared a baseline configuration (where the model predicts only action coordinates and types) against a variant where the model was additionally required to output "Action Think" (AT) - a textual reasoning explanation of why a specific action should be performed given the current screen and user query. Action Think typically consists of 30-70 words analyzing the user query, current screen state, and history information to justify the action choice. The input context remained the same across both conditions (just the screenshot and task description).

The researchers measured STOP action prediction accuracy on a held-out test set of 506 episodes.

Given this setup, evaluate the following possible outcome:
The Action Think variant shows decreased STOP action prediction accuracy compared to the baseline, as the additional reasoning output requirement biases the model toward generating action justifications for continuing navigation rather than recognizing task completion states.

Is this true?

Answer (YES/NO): YES